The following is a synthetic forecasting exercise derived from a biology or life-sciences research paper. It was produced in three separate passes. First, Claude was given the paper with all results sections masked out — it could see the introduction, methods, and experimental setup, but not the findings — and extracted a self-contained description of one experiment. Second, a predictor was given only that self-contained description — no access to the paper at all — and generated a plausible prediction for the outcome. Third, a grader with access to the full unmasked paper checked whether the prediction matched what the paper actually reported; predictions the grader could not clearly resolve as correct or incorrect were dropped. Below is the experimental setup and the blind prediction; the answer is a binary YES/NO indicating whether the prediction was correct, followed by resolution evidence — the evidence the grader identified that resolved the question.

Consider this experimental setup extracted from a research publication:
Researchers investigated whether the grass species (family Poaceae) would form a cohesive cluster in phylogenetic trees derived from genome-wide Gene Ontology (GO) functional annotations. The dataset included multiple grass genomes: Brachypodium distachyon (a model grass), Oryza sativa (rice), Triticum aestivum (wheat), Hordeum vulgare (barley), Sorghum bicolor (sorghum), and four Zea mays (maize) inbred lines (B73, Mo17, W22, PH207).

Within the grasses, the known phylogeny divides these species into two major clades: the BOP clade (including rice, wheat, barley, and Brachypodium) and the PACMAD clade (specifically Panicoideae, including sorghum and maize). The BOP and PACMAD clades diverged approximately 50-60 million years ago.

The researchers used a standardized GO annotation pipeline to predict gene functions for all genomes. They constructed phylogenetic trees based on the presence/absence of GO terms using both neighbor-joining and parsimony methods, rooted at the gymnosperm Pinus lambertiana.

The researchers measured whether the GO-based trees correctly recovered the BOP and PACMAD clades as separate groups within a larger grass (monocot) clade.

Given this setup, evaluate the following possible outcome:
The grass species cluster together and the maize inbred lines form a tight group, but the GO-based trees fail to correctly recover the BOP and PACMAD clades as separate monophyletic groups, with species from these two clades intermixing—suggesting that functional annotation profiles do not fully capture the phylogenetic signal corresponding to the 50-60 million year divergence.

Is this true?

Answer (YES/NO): YES